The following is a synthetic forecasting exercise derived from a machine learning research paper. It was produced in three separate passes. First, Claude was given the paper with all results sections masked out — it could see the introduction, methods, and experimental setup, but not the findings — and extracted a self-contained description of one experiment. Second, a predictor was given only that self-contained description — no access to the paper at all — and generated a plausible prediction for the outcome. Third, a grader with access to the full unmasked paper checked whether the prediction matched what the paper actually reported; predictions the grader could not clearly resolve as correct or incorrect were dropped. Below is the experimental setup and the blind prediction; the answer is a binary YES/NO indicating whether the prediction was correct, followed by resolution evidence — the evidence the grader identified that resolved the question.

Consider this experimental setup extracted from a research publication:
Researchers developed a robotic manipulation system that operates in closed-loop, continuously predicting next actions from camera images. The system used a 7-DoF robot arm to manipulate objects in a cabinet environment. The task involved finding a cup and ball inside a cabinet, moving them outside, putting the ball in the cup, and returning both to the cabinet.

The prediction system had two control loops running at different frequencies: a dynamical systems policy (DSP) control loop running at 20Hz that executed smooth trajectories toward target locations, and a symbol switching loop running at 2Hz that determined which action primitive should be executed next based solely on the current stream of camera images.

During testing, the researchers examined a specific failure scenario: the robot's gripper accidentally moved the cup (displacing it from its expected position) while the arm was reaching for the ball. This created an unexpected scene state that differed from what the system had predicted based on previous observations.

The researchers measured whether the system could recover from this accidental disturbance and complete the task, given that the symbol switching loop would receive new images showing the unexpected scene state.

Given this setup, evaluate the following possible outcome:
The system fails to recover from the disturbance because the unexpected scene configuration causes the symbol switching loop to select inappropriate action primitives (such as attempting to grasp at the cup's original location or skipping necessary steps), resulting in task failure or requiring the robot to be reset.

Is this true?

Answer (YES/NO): NO